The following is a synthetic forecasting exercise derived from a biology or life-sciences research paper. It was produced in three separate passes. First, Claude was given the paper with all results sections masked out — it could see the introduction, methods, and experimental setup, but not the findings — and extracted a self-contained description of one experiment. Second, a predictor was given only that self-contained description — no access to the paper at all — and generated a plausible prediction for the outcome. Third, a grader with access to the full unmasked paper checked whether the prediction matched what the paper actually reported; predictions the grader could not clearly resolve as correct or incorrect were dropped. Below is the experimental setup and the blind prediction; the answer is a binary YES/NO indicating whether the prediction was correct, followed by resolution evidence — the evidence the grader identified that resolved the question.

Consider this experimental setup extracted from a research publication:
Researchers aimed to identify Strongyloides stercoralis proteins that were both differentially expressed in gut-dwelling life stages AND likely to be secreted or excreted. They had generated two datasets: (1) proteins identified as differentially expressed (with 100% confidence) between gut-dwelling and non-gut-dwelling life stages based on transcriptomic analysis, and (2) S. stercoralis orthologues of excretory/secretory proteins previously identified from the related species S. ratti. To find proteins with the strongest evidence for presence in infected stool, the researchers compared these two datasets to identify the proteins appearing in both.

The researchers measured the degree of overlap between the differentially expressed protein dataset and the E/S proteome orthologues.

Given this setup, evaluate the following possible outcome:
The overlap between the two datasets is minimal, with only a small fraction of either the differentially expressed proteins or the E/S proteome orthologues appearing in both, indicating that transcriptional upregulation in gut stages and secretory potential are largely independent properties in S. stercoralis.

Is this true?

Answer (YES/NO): NO